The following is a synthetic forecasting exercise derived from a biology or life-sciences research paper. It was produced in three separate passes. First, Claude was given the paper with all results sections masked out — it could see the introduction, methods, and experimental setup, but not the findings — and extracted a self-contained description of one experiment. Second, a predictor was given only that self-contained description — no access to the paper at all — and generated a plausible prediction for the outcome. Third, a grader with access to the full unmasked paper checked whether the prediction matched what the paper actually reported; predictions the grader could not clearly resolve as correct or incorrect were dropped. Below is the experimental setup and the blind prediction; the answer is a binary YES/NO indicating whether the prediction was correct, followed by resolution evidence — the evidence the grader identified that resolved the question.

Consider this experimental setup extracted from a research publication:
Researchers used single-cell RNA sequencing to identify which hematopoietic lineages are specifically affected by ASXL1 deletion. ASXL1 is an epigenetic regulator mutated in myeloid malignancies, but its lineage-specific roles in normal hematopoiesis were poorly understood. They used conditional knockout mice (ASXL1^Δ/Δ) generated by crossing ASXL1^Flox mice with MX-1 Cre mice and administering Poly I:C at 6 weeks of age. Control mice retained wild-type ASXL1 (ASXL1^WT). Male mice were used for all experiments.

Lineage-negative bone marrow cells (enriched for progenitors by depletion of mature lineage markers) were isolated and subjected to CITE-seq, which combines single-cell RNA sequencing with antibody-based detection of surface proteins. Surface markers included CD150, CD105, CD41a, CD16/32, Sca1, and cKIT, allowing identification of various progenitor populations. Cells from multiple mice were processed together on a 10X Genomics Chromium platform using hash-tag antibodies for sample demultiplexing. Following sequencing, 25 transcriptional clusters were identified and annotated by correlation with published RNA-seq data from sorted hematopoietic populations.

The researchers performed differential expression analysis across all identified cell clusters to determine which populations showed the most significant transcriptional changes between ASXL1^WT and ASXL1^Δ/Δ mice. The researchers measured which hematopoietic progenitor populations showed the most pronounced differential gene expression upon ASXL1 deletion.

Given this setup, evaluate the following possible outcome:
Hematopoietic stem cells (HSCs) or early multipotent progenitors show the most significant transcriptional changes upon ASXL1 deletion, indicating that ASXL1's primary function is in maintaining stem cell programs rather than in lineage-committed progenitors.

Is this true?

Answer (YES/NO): NO